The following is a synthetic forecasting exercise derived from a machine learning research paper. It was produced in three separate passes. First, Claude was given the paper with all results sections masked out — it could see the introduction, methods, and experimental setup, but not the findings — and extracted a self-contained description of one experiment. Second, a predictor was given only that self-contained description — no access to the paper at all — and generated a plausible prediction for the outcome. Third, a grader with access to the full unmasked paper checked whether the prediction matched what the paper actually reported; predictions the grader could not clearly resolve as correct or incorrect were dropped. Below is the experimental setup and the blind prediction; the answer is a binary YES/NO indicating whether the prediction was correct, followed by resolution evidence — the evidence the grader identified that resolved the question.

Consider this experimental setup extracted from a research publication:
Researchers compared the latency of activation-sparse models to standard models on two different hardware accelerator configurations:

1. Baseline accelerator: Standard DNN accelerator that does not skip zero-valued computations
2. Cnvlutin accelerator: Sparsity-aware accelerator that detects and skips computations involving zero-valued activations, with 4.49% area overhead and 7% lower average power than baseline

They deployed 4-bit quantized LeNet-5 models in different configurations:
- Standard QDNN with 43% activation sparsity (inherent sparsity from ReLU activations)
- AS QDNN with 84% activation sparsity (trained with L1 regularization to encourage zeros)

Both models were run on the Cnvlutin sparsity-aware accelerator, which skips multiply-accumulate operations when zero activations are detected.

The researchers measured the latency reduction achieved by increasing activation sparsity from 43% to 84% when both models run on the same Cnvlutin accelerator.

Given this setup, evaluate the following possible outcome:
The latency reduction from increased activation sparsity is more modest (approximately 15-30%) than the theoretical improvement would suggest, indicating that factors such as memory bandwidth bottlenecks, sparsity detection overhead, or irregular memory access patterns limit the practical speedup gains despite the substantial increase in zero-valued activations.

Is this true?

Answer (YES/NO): NO